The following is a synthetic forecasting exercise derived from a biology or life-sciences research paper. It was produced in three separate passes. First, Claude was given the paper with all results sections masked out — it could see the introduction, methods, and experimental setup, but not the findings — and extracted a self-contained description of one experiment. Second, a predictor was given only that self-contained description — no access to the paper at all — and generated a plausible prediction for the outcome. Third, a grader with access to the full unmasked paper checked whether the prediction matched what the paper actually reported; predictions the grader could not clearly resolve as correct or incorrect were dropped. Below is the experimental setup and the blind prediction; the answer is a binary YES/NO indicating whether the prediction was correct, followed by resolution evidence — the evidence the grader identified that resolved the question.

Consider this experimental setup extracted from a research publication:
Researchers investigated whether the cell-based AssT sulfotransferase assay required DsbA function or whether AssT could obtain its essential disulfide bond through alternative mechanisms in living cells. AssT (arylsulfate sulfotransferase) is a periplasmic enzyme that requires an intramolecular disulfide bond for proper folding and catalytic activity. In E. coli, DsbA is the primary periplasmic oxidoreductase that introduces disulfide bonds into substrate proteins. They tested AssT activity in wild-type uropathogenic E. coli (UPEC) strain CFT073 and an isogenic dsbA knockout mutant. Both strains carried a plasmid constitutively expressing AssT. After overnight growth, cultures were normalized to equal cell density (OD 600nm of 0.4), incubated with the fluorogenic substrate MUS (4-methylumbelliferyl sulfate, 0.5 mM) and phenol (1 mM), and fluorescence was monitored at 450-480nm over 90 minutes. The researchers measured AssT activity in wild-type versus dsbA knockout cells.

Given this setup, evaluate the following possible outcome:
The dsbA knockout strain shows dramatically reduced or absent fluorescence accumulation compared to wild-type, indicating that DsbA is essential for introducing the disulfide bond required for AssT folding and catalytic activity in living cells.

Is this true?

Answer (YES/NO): YES